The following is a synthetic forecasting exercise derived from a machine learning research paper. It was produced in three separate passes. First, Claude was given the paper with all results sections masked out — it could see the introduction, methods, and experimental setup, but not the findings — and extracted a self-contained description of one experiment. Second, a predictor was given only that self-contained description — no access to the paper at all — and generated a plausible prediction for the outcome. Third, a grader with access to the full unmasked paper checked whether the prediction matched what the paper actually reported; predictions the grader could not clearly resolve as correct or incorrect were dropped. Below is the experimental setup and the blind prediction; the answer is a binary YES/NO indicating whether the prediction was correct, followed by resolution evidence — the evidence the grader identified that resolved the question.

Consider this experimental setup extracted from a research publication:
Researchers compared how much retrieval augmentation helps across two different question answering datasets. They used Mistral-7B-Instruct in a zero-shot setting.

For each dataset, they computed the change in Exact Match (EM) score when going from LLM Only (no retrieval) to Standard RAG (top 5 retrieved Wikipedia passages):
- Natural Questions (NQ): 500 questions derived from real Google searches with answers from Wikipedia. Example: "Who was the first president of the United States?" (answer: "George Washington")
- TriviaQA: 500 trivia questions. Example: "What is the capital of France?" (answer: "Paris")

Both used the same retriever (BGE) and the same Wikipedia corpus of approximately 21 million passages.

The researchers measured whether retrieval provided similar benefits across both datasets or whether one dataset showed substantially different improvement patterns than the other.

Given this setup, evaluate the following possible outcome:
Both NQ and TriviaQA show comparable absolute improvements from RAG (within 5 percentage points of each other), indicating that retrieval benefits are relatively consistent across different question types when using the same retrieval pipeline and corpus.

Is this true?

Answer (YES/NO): NO